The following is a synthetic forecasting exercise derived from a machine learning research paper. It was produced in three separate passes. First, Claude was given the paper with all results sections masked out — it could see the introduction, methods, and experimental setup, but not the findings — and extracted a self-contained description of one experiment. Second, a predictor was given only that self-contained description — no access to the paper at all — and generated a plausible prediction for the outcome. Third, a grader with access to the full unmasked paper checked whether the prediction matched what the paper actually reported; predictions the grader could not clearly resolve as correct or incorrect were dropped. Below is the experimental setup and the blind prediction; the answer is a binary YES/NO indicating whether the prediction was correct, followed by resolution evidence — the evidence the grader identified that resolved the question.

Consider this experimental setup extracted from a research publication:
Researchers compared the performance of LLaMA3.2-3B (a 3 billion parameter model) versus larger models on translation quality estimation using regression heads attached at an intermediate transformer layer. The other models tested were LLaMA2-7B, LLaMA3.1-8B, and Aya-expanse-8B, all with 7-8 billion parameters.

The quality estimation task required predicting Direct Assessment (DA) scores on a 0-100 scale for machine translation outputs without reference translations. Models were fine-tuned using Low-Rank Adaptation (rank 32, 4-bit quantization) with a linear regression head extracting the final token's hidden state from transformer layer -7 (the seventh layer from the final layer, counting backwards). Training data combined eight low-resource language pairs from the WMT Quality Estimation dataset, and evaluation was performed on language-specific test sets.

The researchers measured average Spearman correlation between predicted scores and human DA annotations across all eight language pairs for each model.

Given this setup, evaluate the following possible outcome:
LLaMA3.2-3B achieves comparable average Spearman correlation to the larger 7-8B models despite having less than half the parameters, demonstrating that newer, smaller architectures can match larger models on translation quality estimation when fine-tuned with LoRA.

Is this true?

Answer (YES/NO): YES